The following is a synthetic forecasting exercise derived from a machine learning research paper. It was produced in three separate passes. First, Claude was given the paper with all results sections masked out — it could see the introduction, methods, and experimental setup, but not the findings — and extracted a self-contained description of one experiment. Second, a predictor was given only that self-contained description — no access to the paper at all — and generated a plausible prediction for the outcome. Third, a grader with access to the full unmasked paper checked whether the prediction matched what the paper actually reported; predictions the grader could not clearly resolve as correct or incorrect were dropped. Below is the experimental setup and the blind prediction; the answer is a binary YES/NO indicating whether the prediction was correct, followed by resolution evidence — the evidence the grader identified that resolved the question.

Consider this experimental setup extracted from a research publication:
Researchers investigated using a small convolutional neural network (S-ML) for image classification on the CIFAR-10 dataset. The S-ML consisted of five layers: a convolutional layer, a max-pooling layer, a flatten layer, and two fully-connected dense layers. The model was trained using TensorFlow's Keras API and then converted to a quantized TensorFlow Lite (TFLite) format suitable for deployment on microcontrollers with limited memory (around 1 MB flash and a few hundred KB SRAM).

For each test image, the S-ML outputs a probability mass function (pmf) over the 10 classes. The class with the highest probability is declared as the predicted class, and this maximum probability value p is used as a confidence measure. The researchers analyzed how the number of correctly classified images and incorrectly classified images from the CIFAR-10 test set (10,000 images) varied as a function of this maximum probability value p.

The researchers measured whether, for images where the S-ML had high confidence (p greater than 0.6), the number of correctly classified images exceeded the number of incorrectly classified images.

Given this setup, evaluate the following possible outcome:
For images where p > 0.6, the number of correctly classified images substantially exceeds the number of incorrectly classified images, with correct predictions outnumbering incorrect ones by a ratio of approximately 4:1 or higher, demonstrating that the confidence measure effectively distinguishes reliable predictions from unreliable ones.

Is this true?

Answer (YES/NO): NO